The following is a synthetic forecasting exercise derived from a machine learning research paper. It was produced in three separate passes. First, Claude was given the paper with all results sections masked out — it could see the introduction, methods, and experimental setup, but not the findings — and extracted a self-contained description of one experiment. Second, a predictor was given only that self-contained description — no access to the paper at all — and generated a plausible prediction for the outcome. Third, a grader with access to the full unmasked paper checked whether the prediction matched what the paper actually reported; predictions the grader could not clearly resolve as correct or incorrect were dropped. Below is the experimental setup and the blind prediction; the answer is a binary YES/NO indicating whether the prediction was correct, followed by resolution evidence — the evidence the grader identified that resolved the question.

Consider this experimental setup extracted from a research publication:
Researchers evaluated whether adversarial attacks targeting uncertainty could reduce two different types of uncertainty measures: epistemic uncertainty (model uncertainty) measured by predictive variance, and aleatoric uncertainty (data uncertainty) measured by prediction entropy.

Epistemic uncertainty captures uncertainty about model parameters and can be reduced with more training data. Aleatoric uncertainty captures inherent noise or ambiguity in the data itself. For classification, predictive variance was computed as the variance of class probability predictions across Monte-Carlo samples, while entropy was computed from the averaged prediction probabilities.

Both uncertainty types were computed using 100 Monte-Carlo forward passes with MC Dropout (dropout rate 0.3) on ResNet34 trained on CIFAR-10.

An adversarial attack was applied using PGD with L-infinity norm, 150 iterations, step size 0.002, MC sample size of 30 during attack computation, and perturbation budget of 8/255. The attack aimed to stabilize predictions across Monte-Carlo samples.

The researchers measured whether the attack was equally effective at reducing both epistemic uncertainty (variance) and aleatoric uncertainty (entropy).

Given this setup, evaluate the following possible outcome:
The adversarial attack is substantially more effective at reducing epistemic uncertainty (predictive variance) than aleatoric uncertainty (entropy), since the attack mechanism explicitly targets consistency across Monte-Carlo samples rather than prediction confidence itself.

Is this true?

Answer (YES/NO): NO